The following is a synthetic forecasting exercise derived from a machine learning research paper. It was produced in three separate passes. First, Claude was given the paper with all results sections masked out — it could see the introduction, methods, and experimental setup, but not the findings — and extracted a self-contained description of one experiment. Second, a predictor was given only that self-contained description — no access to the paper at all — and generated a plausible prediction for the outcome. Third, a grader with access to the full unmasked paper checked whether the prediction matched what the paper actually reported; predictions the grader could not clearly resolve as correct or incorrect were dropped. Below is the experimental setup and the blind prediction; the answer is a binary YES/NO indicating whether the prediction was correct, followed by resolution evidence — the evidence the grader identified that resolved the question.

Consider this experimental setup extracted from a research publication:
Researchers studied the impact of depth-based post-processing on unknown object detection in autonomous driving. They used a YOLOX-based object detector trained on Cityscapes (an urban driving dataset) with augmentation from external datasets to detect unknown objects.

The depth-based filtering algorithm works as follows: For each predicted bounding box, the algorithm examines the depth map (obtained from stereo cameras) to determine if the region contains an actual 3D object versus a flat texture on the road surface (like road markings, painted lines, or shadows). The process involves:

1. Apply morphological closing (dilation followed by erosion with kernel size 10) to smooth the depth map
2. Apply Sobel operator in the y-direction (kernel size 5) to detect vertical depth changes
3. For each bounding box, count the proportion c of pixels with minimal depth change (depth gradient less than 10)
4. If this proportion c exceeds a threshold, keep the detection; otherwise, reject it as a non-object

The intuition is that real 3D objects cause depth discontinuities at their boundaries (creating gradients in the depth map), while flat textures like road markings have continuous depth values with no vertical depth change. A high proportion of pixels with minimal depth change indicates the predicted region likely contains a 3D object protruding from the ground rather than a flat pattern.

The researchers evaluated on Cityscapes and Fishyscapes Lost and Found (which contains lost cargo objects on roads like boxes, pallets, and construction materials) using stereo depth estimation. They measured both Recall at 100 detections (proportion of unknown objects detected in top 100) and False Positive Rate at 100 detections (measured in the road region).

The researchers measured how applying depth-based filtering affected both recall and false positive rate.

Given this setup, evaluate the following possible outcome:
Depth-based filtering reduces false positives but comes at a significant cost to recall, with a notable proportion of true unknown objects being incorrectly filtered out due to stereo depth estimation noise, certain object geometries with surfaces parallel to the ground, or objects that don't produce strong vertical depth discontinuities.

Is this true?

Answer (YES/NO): NO